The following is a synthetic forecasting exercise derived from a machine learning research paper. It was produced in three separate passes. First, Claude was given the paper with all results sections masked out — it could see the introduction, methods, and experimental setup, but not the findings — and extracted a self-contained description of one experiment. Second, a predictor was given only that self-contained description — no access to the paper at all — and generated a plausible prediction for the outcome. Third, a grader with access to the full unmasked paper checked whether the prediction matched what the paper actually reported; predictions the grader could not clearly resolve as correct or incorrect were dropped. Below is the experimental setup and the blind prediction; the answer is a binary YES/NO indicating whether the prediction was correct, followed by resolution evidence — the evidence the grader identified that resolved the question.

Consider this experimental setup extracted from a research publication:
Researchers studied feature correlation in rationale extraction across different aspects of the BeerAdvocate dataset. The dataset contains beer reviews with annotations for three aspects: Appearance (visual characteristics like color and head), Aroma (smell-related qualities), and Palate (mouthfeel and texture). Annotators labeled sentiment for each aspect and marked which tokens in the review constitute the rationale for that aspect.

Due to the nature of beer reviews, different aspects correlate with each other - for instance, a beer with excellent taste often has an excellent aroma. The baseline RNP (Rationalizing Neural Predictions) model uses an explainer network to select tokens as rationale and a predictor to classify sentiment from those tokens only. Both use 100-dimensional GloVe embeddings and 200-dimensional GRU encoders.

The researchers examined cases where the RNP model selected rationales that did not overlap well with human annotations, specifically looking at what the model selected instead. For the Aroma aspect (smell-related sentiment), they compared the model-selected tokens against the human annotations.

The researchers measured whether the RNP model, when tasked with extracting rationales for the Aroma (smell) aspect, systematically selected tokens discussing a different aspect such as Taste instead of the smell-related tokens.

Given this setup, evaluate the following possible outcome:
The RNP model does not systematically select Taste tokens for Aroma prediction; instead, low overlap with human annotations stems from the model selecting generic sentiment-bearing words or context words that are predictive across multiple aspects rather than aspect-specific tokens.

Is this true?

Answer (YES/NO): NO